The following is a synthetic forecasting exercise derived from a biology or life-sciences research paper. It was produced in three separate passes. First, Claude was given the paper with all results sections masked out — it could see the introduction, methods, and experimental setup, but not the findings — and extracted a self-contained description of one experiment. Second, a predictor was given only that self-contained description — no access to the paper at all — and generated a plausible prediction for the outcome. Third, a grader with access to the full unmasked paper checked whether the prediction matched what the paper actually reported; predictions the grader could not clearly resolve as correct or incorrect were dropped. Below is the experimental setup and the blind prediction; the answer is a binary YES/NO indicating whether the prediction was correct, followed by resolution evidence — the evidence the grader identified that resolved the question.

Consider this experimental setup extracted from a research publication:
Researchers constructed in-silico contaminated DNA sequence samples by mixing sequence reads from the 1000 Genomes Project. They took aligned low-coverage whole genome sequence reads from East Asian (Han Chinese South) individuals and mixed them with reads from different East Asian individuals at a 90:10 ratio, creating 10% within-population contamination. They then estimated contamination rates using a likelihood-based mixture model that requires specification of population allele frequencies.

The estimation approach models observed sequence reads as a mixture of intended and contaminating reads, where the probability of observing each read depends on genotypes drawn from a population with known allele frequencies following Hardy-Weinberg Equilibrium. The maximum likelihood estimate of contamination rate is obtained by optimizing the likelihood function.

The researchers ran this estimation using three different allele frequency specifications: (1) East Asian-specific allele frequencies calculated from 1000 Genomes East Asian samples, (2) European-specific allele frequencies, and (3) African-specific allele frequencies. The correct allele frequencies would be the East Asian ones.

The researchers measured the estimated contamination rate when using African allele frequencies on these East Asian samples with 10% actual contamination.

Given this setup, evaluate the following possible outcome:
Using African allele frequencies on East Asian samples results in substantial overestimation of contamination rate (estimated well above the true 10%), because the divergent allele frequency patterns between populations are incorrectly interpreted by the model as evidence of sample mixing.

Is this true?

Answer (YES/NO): NO